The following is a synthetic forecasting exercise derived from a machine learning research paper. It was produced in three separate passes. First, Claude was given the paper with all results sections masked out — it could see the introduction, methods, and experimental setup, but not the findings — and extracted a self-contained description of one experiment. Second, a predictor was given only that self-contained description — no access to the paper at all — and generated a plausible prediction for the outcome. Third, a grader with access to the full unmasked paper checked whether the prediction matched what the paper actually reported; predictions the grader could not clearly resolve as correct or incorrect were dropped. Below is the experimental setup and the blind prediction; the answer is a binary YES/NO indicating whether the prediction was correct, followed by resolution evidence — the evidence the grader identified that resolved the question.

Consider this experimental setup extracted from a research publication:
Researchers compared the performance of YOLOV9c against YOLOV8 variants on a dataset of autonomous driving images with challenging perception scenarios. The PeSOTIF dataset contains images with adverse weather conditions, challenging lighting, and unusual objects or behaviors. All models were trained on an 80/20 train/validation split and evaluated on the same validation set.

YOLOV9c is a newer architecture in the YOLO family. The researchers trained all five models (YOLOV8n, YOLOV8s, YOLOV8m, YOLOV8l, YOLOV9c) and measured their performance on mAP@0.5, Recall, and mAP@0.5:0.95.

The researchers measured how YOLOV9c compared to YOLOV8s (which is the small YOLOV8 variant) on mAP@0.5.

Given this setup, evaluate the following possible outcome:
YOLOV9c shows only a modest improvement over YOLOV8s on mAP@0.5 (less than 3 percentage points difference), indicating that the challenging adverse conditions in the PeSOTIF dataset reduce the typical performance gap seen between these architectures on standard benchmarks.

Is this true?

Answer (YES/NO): YES